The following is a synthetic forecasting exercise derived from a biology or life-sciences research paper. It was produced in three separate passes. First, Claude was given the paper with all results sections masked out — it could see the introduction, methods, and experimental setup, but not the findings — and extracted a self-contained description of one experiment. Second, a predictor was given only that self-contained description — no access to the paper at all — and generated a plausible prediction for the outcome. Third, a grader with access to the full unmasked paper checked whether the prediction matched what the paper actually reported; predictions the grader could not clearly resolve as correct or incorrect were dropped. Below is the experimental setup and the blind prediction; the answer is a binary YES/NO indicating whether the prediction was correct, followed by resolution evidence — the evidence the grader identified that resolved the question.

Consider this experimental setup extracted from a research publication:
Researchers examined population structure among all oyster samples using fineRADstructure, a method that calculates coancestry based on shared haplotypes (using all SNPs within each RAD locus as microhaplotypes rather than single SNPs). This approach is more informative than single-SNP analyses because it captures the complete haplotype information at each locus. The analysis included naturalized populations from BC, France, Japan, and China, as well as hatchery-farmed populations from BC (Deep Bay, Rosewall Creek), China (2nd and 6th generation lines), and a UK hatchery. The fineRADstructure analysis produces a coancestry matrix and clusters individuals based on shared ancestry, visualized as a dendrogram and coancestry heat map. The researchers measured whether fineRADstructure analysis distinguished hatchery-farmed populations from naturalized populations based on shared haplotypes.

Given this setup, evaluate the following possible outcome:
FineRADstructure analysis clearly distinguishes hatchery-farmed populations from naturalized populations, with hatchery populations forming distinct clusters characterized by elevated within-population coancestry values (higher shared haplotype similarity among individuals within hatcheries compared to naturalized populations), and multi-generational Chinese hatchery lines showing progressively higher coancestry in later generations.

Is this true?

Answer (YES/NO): NO